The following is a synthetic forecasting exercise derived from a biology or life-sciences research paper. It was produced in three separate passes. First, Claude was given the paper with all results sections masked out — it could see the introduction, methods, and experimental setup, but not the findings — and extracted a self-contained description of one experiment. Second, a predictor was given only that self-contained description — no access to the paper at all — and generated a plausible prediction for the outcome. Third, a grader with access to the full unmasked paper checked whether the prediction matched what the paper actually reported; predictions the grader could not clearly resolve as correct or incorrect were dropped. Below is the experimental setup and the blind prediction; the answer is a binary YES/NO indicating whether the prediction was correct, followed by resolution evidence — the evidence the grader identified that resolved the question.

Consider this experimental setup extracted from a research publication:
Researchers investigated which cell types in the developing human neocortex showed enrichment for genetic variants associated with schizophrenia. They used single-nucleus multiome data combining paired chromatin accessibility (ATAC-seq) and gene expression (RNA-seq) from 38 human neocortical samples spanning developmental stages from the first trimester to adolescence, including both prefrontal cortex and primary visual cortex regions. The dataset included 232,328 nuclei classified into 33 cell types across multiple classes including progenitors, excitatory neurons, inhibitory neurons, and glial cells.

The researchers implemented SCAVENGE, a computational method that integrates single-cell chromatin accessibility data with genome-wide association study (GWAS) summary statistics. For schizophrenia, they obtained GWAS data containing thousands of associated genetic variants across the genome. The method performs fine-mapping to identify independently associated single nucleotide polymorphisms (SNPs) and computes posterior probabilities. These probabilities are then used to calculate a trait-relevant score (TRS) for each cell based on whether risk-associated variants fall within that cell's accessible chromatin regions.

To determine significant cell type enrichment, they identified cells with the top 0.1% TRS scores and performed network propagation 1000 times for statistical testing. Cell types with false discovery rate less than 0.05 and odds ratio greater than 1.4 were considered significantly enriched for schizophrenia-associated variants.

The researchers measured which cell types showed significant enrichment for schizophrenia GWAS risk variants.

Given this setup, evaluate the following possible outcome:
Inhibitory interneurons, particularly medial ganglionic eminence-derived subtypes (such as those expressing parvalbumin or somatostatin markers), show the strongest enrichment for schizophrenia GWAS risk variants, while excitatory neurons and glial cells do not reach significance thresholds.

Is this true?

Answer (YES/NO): NO